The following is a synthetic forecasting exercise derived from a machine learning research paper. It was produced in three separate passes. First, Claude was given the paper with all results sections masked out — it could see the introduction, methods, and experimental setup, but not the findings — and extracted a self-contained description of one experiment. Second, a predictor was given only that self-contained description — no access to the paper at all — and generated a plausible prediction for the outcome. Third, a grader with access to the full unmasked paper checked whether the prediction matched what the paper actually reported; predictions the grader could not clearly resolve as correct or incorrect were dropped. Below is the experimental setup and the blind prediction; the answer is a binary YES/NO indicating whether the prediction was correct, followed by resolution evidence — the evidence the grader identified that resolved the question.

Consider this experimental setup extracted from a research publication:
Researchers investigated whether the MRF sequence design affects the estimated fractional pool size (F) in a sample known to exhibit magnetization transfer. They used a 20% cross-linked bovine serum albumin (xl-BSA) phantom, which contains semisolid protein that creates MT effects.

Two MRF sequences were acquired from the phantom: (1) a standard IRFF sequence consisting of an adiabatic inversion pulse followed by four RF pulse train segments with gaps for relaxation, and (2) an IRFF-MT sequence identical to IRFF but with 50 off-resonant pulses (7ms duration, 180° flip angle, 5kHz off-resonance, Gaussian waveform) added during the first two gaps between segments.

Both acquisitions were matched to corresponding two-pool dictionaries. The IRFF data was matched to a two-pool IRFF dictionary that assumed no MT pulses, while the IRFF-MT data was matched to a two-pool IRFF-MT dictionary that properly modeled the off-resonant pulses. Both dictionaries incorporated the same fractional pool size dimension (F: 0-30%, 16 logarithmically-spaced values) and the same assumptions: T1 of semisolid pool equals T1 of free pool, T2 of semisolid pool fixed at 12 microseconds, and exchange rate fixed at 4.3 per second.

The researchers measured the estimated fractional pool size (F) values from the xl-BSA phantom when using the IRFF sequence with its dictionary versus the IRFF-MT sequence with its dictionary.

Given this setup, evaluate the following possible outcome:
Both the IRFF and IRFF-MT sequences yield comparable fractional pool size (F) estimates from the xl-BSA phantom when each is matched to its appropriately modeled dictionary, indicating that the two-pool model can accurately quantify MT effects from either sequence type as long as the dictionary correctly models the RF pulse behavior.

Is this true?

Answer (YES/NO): YES